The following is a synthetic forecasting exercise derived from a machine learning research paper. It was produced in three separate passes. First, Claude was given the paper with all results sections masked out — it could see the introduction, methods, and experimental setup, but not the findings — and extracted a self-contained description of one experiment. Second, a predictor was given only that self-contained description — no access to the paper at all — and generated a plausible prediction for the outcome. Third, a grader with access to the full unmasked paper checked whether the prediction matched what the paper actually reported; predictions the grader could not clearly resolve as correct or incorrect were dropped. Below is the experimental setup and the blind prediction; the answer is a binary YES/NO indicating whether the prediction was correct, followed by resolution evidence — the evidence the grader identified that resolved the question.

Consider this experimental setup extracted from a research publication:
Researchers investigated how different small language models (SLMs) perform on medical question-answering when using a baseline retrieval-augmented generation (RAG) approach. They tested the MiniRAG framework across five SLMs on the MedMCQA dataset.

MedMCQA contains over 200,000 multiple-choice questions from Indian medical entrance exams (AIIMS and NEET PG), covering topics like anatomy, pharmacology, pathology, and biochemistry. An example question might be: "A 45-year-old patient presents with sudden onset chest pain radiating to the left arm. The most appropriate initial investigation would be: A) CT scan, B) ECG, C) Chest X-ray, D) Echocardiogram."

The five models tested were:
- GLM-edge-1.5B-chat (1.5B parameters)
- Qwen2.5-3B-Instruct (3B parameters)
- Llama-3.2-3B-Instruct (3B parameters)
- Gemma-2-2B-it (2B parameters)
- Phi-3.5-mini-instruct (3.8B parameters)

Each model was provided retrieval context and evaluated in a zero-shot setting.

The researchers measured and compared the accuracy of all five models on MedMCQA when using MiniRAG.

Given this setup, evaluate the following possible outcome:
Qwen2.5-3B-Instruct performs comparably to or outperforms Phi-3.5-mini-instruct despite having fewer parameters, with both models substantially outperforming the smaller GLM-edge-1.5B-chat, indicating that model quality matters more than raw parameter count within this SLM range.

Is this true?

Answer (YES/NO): NO